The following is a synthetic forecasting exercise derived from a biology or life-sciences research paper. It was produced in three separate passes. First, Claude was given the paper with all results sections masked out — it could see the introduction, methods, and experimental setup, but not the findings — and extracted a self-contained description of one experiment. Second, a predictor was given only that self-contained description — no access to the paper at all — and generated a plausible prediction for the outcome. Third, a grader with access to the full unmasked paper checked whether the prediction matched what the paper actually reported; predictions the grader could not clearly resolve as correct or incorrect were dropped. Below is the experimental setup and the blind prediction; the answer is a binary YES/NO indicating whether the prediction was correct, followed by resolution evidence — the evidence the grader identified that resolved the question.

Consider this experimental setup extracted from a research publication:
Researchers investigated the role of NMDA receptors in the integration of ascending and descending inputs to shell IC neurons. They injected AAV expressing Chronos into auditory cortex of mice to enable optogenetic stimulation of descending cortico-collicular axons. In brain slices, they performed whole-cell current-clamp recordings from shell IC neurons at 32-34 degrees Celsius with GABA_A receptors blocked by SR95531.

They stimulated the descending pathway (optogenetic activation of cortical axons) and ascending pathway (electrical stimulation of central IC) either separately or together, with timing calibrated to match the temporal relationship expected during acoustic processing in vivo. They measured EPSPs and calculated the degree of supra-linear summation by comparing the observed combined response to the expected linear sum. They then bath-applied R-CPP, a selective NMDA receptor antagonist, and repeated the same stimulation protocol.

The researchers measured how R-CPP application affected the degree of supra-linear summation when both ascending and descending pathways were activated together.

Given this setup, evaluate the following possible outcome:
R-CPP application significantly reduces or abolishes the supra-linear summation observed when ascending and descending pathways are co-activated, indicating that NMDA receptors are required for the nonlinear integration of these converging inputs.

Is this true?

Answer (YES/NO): YES